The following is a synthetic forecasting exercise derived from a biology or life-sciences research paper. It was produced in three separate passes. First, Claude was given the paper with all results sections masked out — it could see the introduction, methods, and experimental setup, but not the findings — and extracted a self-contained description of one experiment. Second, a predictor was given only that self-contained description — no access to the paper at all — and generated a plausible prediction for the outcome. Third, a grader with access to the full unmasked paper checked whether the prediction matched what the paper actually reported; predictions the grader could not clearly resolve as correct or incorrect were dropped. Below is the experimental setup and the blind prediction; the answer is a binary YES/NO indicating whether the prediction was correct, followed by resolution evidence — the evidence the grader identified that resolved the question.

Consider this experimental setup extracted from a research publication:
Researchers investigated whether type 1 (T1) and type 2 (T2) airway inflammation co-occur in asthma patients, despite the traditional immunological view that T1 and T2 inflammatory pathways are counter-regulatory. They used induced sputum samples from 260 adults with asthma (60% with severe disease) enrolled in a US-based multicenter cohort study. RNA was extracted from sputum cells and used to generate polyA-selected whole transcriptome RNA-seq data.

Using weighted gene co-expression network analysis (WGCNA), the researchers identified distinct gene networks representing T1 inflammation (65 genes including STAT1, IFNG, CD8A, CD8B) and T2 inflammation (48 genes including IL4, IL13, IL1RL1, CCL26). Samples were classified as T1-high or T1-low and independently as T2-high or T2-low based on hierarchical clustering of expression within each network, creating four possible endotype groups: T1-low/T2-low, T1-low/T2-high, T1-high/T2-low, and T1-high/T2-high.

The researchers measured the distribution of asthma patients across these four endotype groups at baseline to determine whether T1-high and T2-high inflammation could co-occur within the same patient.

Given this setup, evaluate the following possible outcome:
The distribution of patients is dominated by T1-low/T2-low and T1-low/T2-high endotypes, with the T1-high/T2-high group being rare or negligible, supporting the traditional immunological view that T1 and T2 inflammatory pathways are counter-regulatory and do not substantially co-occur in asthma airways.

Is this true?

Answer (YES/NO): NO